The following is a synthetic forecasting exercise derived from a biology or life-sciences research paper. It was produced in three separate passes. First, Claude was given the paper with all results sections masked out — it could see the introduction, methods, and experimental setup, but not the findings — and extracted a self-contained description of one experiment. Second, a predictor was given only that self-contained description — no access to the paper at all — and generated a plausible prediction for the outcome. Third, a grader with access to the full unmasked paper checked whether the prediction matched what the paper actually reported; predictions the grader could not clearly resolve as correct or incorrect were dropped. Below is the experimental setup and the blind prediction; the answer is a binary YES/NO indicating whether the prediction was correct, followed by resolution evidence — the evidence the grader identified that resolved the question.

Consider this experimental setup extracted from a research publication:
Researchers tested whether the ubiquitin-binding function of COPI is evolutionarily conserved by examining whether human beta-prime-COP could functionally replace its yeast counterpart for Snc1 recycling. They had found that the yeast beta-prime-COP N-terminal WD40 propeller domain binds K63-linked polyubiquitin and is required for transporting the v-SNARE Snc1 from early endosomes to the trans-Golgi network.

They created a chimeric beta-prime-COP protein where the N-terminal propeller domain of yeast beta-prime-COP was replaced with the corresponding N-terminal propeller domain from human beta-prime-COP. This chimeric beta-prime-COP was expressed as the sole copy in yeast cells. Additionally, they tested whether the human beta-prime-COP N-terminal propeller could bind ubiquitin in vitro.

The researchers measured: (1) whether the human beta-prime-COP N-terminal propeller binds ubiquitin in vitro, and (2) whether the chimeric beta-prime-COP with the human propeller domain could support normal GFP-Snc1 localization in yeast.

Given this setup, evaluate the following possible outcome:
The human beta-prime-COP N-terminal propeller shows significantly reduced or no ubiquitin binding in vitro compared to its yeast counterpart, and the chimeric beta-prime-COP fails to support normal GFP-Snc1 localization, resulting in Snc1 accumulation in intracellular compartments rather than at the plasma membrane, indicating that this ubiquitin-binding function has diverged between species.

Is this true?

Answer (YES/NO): NO